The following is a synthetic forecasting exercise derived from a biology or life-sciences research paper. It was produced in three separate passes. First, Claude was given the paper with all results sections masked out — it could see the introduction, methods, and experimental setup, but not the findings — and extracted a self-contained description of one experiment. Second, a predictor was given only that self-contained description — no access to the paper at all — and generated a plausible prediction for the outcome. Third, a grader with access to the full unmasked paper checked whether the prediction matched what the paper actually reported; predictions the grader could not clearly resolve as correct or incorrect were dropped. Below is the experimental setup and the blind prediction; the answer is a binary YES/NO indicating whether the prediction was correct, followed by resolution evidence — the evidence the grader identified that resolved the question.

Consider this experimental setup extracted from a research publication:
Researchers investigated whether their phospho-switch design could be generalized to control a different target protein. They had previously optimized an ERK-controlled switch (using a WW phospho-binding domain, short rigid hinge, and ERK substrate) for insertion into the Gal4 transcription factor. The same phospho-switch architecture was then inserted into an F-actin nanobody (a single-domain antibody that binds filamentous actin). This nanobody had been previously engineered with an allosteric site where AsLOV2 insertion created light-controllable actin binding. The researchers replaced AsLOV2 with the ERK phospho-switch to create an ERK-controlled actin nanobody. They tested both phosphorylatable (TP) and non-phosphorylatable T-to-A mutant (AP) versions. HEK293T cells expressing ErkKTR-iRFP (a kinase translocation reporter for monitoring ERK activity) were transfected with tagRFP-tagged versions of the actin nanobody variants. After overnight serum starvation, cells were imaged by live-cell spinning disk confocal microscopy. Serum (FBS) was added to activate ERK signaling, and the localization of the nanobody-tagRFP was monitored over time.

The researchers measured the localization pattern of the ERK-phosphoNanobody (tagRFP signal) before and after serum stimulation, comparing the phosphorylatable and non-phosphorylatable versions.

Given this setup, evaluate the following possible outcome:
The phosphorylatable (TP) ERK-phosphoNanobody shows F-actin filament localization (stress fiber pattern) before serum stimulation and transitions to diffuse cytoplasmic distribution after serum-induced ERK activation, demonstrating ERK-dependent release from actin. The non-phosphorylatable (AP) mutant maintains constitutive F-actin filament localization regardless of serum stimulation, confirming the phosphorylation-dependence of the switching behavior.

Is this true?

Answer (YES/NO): NO